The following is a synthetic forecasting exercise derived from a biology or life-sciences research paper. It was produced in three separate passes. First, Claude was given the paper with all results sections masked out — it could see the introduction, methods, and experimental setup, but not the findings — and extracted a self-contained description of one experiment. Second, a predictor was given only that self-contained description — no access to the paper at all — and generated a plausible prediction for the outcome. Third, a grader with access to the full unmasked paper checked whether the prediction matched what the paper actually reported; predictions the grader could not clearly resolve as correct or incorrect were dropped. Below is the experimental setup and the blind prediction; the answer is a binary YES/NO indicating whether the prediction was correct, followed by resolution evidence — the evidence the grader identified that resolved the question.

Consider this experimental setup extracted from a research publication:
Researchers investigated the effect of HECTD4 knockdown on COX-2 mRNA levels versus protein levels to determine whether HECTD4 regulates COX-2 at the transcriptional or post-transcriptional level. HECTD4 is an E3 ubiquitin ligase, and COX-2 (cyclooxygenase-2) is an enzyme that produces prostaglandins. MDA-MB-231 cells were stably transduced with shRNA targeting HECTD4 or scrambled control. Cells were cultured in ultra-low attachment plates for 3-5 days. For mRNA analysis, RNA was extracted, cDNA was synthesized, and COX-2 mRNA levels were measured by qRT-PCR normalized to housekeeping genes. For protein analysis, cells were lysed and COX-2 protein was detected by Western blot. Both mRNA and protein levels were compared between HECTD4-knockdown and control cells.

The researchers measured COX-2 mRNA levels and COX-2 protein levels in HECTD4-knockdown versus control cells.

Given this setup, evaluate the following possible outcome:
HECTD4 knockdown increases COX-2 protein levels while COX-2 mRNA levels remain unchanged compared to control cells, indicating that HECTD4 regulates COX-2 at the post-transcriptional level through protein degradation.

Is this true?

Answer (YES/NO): NO